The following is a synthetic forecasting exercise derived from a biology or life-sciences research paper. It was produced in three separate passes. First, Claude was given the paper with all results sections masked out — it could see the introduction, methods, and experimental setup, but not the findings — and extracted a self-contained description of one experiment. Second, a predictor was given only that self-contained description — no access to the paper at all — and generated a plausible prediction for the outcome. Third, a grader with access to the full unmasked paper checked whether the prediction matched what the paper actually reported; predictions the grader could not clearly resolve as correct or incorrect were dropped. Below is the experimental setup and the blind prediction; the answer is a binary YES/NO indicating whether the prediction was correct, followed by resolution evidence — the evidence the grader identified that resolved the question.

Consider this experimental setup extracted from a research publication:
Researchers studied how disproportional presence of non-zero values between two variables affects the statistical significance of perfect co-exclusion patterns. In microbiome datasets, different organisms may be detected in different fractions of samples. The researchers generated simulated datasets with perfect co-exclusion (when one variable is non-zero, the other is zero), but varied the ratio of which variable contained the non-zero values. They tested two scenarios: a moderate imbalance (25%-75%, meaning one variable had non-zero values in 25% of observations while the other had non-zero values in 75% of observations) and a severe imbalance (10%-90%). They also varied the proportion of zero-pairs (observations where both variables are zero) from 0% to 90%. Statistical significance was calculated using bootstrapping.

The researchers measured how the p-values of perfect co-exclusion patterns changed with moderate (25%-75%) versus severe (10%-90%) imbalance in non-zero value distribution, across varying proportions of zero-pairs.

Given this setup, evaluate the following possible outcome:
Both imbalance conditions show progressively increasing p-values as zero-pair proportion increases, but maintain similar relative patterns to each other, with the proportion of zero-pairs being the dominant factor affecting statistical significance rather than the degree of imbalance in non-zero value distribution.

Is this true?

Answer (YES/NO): NO